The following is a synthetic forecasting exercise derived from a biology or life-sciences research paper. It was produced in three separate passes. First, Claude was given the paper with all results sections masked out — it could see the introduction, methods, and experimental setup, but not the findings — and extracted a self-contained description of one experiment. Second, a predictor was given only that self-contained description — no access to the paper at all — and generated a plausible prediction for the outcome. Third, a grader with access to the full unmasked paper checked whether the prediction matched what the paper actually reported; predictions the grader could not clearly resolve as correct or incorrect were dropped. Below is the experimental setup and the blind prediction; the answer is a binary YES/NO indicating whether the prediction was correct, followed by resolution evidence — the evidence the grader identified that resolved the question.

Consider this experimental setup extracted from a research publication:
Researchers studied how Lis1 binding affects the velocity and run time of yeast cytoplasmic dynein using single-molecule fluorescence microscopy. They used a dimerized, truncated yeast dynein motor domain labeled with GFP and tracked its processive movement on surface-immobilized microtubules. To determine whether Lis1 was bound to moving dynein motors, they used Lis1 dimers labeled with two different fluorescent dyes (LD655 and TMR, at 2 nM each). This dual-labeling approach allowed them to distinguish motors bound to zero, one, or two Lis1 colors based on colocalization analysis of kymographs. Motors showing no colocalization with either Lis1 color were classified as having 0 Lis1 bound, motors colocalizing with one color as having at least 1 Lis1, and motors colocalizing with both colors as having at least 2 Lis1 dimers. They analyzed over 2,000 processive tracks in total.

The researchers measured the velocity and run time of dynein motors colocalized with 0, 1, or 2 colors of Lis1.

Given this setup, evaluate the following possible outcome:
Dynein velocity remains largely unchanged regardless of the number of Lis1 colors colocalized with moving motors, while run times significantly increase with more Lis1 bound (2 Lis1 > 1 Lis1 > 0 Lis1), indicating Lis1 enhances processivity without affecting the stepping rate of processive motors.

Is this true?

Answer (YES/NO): NO